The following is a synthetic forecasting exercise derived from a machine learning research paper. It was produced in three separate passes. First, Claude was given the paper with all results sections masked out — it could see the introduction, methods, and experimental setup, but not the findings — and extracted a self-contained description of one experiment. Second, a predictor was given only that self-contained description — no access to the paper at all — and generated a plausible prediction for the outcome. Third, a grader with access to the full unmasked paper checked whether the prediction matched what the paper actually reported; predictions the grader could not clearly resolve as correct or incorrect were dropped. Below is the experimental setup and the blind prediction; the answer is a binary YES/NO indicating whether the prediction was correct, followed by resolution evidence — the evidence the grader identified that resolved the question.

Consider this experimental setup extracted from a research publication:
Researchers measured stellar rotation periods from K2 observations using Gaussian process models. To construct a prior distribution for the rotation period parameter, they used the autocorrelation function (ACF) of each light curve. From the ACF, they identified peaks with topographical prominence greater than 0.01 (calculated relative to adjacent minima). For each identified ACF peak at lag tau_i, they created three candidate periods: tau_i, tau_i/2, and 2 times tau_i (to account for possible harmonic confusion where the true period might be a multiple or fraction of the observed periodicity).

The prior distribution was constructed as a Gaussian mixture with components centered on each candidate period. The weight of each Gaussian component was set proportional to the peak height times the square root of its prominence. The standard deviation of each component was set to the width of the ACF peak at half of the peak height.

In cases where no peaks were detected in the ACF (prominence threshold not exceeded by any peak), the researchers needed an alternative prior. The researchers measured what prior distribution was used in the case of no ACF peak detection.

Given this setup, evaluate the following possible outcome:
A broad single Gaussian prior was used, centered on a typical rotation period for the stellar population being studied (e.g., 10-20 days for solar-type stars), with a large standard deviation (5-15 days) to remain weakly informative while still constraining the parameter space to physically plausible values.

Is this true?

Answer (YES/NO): NO